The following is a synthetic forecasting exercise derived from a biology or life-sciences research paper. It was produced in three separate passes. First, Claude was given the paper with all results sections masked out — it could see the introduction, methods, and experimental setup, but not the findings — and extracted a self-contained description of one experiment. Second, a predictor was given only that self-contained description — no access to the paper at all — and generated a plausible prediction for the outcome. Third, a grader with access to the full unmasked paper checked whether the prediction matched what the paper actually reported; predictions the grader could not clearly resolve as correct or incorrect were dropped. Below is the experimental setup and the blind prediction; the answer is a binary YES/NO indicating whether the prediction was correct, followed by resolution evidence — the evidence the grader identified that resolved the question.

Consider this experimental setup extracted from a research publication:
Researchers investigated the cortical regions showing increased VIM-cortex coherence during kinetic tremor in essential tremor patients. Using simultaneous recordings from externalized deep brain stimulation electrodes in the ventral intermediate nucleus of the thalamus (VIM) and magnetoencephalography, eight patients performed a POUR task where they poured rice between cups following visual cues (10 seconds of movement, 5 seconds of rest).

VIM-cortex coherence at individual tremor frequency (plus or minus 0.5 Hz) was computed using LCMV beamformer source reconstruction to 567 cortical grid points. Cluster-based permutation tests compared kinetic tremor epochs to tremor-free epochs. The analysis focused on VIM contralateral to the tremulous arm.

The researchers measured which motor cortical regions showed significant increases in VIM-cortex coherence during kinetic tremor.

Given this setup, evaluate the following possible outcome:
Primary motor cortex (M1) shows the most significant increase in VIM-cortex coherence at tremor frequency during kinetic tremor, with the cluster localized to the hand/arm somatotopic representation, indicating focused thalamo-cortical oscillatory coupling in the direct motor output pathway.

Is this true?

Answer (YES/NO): NO